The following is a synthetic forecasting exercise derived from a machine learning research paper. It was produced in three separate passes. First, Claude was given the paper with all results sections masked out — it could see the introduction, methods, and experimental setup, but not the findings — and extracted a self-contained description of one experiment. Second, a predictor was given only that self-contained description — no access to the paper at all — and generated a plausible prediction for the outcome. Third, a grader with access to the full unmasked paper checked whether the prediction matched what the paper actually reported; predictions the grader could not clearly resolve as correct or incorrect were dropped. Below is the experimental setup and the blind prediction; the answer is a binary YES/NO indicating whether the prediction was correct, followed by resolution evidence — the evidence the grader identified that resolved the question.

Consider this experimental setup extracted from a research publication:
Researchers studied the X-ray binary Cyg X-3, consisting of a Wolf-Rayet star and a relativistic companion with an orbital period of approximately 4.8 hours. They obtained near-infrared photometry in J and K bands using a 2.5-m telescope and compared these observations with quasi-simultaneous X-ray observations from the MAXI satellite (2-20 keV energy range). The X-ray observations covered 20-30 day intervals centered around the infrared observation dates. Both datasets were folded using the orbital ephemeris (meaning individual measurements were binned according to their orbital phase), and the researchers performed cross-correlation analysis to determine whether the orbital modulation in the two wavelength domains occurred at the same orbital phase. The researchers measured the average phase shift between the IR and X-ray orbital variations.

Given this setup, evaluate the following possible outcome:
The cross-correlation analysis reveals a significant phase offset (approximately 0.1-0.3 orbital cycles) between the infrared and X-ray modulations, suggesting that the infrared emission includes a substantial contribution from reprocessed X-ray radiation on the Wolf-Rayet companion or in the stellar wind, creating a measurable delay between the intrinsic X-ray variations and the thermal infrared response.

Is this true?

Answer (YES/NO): NO